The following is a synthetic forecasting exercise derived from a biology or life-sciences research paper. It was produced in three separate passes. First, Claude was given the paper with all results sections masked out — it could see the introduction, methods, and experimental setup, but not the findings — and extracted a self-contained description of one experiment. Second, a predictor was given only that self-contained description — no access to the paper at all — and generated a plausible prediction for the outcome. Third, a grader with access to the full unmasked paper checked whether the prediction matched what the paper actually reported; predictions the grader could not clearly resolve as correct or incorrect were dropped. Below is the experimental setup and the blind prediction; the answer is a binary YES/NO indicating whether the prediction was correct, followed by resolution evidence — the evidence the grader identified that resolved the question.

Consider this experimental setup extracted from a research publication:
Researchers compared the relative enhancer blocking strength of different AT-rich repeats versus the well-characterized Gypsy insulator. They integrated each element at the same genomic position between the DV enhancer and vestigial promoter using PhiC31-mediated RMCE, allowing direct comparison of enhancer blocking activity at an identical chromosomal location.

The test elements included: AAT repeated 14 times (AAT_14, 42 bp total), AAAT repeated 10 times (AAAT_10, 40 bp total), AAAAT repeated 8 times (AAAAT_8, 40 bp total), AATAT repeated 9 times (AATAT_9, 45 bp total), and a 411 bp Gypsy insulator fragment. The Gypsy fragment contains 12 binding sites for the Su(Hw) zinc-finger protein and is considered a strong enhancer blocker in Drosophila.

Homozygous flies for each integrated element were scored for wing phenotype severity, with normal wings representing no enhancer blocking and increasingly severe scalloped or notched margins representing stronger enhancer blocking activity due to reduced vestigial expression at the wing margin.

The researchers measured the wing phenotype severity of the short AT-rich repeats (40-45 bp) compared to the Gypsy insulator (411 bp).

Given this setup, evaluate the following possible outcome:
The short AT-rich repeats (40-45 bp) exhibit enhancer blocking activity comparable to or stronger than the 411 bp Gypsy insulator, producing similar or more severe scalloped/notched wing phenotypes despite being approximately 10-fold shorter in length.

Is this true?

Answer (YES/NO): NO